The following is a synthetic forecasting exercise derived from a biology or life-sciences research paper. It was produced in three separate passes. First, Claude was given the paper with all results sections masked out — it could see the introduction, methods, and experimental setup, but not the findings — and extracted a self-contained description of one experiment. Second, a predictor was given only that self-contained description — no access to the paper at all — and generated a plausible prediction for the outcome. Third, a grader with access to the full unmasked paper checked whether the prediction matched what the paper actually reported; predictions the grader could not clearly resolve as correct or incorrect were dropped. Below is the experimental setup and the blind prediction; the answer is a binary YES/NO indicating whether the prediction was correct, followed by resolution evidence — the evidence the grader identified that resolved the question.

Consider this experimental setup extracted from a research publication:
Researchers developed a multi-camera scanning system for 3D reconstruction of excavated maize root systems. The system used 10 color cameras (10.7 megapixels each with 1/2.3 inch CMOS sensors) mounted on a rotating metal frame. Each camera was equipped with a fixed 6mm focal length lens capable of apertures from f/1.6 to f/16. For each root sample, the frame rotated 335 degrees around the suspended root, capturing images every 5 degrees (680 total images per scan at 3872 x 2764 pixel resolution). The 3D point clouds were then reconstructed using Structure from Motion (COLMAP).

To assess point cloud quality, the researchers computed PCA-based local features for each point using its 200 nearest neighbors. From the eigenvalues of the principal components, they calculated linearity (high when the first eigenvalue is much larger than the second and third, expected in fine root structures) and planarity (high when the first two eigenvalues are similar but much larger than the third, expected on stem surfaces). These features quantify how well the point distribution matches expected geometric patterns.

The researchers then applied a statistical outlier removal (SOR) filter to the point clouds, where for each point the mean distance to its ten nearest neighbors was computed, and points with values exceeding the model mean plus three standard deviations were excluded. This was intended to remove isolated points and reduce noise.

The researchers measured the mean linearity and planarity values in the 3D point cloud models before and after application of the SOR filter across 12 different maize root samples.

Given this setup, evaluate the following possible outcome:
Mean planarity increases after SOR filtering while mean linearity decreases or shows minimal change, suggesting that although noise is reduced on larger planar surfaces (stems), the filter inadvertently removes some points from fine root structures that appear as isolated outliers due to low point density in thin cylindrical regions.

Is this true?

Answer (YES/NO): NO